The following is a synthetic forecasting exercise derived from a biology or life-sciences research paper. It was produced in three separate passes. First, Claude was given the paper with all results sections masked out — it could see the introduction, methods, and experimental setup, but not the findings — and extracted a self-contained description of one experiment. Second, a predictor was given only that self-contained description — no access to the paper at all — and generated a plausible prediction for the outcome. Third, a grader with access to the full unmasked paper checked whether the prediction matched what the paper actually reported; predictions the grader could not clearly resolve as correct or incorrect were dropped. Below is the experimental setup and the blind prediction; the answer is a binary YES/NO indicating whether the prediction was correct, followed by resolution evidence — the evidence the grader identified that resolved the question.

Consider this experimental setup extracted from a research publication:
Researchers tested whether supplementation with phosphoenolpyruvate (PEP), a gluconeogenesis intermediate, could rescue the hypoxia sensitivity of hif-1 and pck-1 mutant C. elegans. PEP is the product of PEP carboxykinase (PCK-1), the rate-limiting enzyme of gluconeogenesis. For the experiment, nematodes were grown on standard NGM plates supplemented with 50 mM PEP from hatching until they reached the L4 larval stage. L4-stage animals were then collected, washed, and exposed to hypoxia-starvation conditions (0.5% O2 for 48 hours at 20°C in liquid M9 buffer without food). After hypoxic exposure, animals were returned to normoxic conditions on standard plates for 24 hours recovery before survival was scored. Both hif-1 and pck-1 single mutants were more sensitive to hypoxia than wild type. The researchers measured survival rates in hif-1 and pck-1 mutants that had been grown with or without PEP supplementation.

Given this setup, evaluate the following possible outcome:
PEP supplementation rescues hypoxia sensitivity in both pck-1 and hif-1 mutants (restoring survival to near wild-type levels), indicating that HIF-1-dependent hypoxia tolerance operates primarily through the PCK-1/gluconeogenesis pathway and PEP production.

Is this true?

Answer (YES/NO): YES